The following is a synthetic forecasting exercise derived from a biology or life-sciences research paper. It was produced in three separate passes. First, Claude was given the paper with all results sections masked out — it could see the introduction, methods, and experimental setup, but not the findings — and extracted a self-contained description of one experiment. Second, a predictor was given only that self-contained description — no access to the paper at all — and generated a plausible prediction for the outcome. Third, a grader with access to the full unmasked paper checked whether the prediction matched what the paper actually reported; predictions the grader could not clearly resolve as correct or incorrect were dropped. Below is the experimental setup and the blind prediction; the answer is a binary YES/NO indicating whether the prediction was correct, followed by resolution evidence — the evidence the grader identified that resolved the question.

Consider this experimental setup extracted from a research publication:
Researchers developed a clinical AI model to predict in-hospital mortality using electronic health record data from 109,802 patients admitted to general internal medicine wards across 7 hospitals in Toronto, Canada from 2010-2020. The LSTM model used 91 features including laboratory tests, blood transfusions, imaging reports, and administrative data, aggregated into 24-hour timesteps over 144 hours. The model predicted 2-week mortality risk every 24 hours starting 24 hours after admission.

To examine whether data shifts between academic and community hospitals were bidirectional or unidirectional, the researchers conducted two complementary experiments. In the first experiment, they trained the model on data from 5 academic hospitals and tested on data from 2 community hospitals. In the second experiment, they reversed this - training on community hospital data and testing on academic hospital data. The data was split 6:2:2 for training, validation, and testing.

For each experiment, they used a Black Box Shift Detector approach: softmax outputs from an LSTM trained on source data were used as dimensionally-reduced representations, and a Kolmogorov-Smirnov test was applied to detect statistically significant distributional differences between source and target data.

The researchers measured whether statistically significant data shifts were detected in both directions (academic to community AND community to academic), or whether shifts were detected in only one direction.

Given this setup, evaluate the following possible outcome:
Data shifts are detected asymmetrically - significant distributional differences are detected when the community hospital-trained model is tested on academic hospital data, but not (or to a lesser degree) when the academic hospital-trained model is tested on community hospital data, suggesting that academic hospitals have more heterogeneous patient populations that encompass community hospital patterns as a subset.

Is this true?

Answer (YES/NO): YES